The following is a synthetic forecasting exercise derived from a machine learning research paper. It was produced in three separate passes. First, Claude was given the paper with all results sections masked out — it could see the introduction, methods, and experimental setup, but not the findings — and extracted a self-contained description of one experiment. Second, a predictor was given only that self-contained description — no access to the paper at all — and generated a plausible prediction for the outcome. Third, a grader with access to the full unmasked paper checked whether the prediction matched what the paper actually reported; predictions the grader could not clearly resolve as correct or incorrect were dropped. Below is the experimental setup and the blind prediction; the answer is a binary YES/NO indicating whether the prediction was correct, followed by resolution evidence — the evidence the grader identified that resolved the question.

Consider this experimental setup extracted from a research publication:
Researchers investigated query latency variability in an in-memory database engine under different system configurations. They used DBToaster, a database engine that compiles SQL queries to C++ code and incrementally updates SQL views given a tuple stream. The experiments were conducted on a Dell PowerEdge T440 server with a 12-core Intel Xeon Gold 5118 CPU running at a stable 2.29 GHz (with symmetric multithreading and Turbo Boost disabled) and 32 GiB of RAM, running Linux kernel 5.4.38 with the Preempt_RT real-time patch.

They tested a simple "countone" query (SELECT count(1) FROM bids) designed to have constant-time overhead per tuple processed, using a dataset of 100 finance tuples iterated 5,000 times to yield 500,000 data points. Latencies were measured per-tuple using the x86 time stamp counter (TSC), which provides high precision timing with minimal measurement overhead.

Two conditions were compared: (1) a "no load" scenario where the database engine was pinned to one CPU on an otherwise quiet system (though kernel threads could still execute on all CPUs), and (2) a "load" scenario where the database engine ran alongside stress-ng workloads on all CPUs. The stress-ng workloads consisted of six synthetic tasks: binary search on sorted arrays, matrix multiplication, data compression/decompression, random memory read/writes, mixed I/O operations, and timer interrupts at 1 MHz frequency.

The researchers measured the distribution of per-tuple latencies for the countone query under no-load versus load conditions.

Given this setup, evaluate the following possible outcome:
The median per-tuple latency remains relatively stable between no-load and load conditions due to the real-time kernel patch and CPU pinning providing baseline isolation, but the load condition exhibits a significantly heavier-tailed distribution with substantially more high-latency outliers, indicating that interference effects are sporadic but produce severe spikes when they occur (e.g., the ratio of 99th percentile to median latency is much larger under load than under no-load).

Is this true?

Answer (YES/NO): NO